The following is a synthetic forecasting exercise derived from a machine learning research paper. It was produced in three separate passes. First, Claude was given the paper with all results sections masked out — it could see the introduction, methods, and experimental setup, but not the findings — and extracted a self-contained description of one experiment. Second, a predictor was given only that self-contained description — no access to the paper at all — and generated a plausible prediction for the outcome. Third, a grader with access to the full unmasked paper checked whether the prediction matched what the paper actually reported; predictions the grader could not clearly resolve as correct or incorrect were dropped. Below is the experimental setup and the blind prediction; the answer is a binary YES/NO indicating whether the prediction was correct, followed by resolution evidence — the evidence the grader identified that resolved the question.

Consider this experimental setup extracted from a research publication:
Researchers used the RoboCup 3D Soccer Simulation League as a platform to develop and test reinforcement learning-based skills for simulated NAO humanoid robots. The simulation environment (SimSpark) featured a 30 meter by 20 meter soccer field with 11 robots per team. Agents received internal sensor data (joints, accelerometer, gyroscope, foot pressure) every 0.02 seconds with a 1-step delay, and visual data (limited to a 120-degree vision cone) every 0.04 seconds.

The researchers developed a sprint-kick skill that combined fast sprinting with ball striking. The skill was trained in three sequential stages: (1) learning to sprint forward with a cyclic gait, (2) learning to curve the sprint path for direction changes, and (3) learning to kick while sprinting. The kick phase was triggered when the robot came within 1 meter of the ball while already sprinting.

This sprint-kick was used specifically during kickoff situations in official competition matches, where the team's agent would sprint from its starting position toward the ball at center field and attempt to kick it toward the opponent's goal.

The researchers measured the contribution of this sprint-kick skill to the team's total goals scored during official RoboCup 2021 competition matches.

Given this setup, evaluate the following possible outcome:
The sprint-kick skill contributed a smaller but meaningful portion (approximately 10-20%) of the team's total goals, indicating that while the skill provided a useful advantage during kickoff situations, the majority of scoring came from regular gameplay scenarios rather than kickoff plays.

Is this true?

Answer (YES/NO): NO